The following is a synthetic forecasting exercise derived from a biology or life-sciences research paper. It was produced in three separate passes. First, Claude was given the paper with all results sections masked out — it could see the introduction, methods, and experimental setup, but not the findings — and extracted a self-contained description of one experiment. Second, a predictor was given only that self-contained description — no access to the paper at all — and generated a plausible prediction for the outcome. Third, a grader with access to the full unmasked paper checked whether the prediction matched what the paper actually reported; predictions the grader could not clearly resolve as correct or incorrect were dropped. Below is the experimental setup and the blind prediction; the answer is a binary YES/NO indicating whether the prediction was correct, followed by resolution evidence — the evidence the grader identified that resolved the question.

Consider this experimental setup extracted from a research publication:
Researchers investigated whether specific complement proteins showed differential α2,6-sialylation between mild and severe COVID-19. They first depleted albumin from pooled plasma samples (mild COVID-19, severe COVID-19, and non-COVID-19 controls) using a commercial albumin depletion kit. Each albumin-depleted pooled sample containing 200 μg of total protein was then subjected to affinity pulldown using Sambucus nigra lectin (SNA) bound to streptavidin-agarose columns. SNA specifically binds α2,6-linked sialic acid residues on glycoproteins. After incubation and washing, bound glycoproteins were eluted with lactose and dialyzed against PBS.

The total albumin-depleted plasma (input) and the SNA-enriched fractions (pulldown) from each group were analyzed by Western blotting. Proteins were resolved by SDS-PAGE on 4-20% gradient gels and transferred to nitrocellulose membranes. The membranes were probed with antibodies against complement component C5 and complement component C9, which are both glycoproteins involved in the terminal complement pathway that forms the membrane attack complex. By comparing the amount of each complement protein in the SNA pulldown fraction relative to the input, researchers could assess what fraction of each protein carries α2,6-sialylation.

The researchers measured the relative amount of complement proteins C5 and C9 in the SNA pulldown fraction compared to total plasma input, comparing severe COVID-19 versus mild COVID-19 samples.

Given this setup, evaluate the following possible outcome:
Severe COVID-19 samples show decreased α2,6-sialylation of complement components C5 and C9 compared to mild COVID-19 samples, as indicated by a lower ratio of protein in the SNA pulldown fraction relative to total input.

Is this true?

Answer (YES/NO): NO